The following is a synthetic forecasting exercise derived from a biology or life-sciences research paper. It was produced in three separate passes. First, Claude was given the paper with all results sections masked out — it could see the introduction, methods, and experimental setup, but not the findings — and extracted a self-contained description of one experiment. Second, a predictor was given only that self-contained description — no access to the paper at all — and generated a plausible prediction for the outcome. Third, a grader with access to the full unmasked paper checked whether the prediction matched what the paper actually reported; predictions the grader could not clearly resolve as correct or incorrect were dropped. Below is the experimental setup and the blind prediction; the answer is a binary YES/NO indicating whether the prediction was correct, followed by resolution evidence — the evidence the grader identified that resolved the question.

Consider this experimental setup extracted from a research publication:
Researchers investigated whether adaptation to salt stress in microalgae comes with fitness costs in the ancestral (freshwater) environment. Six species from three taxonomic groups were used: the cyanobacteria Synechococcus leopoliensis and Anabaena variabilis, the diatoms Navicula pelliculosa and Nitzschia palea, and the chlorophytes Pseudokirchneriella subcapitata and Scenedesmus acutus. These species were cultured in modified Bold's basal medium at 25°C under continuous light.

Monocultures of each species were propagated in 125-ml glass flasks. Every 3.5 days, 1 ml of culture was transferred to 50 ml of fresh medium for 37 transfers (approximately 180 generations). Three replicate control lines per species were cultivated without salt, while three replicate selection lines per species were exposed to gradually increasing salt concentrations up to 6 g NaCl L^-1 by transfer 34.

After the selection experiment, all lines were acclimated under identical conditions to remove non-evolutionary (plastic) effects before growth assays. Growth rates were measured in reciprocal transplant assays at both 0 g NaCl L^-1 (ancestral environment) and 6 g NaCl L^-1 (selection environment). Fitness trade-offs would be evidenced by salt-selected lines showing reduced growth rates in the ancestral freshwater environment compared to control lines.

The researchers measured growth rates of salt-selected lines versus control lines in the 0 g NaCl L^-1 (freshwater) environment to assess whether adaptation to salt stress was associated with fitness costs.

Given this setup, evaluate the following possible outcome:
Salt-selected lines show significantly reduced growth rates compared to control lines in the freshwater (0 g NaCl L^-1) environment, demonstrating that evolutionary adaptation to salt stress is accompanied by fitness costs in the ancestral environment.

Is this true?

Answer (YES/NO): NO